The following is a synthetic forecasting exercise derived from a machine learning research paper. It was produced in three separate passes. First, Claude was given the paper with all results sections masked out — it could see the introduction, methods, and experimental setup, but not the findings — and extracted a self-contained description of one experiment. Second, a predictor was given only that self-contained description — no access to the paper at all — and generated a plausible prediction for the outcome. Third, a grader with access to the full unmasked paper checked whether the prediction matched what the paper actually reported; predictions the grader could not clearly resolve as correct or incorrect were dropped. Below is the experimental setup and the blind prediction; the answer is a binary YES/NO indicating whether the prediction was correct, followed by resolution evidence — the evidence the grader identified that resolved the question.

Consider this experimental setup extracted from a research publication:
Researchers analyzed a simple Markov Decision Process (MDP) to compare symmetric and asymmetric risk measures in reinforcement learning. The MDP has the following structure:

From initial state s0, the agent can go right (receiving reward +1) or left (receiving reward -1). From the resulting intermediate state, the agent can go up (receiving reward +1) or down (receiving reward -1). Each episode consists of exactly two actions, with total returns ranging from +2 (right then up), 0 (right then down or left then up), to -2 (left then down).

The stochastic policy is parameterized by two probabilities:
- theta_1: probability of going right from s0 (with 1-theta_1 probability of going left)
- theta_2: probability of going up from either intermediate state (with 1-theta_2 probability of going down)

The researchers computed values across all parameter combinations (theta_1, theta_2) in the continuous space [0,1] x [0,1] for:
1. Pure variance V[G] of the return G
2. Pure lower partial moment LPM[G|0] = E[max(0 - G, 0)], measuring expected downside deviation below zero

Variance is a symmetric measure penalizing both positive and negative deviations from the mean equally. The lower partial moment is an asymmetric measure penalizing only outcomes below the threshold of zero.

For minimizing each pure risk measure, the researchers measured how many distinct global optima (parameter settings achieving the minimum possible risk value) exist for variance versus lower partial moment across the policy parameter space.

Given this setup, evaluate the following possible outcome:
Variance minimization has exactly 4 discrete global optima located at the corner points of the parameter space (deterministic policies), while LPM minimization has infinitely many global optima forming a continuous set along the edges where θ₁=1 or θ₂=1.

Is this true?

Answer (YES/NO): NO